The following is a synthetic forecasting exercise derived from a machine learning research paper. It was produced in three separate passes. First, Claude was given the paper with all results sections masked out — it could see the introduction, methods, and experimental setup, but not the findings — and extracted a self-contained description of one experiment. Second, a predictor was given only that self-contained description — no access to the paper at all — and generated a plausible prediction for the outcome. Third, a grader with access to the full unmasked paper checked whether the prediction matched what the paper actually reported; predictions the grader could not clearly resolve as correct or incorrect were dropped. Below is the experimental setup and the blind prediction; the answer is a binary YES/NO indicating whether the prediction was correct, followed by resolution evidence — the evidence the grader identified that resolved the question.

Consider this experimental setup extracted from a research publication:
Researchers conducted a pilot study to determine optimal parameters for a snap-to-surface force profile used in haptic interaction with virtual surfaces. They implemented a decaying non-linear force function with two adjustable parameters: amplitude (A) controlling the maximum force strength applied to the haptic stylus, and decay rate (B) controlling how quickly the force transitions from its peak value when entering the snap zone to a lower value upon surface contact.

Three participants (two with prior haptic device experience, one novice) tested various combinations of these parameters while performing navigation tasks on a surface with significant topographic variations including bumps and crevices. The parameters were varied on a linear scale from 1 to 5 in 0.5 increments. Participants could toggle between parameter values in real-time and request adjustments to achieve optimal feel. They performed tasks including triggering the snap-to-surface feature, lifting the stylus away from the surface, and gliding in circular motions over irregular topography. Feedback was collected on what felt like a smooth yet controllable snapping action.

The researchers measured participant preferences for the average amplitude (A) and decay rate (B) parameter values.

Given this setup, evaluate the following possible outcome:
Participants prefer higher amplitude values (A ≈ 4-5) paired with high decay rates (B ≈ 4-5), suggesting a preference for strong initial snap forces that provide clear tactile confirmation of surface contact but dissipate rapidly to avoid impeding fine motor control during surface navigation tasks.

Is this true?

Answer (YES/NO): NO